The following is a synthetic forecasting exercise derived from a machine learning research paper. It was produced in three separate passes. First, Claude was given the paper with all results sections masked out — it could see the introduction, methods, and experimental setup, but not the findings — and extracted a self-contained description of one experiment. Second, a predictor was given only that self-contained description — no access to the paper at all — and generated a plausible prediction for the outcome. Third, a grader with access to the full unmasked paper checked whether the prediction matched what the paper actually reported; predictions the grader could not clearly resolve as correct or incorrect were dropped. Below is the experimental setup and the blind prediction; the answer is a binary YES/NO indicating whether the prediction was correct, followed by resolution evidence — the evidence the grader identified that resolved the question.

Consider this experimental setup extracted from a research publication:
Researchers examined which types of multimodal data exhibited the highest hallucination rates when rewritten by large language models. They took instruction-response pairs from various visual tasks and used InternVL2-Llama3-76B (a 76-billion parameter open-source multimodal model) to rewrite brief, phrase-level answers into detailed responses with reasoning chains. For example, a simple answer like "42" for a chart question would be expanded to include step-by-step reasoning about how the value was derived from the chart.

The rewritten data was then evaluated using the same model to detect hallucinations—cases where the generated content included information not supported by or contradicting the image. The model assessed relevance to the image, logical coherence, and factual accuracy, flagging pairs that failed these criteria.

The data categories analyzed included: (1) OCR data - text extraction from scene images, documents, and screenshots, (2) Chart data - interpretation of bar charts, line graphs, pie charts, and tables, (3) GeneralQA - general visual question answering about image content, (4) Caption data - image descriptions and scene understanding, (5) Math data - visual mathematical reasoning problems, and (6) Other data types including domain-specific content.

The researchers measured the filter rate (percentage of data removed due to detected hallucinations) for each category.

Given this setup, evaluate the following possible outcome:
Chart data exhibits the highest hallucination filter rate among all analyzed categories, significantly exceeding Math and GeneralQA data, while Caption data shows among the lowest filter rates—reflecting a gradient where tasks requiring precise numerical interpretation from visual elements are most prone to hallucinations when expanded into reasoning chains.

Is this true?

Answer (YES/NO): NO